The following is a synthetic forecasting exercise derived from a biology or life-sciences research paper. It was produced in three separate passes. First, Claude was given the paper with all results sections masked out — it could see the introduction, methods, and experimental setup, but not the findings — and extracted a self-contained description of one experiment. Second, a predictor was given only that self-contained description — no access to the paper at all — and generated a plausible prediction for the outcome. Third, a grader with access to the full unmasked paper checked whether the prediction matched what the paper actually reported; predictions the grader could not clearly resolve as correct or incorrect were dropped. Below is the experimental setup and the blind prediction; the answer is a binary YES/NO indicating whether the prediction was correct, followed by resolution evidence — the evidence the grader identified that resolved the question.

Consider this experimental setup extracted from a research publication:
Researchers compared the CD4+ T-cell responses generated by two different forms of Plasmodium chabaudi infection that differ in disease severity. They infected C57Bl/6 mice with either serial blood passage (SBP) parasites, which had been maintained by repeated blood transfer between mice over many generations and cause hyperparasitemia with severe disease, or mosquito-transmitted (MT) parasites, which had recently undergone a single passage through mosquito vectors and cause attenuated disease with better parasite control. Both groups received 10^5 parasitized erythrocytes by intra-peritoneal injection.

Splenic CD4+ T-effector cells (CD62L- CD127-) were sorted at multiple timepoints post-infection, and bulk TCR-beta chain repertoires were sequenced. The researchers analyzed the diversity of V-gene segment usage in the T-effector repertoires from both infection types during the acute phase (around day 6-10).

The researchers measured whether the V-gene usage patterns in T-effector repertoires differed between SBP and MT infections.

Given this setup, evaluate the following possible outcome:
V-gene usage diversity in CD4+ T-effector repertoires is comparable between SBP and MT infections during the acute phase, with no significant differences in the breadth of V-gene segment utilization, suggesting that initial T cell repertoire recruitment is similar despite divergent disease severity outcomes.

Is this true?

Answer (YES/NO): NO